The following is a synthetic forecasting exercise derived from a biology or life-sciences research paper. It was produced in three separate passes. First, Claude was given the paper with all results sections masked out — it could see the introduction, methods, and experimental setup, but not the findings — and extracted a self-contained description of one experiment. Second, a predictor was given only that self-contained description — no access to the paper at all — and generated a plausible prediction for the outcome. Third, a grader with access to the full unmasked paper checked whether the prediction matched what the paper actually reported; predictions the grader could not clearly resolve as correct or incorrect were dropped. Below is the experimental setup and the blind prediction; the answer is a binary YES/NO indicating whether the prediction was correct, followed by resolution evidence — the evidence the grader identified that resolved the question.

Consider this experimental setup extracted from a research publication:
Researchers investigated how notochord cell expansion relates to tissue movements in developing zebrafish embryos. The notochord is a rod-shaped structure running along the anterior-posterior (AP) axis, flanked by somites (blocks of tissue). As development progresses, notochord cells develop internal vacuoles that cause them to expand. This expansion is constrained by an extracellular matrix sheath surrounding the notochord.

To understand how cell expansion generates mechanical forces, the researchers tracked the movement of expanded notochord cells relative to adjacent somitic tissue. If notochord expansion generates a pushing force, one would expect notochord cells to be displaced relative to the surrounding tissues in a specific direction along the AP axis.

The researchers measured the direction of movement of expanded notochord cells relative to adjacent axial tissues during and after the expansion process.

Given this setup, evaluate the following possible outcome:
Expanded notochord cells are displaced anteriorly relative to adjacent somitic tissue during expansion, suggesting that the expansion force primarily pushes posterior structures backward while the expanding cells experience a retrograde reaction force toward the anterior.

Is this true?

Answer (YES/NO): NO